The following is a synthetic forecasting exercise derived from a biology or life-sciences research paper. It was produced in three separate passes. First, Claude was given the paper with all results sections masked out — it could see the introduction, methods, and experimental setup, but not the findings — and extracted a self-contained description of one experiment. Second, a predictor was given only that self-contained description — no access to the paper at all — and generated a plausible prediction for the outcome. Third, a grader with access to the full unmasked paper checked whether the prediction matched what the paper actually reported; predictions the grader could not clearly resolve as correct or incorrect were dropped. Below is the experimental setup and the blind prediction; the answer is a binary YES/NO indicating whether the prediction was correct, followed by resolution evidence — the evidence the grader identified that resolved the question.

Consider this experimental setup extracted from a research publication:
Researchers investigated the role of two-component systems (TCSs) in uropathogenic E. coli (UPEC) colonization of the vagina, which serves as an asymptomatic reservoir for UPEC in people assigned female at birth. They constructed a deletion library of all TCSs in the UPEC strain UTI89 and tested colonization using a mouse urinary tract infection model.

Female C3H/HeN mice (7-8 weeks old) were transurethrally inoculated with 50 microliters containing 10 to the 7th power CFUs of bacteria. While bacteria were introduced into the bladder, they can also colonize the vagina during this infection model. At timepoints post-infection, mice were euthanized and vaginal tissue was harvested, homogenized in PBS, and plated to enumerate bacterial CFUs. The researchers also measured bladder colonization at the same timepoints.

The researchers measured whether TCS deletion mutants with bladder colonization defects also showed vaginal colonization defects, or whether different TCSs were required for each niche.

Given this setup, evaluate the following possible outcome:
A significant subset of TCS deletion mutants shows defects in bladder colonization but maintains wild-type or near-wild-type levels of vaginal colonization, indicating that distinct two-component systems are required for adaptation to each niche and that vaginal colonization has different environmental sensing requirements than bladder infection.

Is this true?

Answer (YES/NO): YES